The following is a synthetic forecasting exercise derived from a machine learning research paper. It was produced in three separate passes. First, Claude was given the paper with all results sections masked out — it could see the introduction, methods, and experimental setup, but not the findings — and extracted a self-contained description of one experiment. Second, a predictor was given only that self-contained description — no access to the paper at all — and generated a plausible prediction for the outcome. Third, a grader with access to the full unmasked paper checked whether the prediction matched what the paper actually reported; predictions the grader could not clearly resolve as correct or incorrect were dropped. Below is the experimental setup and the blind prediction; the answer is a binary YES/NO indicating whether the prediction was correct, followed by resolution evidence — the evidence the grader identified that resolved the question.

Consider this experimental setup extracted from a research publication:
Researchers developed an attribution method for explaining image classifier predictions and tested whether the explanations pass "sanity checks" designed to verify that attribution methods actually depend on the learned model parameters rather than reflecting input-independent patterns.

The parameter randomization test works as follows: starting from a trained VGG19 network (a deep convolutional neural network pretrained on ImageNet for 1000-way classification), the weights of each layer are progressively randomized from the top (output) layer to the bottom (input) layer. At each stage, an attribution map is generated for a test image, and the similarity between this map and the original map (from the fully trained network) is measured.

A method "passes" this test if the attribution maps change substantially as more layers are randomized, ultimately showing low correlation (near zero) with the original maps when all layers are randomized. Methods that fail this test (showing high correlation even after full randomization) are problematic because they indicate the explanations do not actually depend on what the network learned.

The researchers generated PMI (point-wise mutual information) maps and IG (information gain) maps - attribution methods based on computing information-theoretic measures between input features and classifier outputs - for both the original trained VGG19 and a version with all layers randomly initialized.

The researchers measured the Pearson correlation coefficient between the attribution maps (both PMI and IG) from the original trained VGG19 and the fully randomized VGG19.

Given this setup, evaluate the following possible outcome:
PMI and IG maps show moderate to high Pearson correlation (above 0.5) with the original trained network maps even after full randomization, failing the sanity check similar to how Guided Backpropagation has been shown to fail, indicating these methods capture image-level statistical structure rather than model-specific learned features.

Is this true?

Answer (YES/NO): NO